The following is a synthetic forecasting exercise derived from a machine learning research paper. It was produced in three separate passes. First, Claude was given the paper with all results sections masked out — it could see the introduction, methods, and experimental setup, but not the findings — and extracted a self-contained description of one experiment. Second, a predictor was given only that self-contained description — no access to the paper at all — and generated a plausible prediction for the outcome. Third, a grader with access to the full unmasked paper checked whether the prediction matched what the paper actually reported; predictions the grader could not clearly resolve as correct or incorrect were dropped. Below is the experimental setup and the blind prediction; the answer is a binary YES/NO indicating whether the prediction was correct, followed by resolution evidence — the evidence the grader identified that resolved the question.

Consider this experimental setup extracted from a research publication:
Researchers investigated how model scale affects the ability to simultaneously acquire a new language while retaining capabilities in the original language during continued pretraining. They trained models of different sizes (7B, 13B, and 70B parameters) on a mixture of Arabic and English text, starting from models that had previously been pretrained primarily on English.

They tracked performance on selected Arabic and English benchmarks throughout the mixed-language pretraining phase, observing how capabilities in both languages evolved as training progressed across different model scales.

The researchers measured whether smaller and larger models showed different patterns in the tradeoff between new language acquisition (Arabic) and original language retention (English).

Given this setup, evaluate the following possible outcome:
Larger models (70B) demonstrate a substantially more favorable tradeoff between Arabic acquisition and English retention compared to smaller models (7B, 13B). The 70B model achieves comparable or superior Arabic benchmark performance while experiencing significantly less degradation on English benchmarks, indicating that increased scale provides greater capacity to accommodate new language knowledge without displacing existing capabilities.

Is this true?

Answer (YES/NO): YES